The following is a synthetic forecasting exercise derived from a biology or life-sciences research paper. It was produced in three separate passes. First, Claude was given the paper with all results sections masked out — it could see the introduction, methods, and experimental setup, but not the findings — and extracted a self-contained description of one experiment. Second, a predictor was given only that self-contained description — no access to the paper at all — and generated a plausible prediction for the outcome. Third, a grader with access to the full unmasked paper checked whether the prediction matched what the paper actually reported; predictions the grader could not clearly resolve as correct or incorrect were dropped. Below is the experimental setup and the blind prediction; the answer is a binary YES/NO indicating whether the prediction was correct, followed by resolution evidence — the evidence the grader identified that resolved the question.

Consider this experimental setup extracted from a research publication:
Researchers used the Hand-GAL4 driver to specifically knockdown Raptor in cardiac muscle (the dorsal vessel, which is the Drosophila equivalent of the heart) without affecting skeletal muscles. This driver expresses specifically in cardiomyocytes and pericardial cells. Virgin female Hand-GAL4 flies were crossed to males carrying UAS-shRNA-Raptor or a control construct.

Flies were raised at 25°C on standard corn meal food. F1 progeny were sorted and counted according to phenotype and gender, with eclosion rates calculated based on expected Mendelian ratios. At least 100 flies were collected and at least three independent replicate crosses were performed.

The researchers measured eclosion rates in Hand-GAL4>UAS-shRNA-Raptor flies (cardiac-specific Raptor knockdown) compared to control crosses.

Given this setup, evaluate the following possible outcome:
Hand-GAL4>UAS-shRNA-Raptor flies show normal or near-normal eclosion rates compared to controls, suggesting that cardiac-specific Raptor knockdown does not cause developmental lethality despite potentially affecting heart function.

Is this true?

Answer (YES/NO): YES